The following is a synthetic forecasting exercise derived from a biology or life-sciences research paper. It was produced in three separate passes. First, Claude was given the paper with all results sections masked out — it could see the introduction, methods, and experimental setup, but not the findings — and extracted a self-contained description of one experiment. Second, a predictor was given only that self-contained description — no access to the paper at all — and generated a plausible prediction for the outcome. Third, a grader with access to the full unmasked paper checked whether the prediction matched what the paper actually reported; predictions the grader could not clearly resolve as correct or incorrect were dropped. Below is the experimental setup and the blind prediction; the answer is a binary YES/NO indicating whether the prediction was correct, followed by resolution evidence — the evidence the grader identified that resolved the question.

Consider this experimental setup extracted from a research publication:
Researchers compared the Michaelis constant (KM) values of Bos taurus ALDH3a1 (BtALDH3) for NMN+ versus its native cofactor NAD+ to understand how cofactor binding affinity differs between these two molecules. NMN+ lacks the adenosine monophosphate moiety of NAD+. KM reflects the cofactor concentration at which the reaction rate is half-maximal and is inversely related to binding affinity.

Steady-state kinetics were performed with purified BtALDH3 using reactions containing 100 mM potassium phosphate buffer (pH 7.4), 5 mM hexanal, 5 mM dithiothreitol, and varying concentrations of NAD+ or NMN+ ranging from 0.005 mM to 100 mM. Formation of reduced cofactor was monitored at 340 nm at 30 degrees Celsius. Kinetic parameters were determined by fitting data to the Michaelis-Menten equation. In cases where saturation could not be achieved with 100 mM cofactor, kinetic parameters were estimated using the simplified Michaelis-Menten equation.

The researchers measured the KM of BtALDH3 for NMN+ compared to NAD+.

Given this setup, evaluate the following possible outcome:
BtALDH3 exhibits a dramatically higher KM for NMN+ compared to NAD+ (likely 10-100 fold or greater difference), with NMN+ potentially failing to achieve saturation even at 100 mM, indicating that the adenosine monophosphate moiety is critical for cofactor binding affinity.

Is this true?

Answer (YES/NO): YES